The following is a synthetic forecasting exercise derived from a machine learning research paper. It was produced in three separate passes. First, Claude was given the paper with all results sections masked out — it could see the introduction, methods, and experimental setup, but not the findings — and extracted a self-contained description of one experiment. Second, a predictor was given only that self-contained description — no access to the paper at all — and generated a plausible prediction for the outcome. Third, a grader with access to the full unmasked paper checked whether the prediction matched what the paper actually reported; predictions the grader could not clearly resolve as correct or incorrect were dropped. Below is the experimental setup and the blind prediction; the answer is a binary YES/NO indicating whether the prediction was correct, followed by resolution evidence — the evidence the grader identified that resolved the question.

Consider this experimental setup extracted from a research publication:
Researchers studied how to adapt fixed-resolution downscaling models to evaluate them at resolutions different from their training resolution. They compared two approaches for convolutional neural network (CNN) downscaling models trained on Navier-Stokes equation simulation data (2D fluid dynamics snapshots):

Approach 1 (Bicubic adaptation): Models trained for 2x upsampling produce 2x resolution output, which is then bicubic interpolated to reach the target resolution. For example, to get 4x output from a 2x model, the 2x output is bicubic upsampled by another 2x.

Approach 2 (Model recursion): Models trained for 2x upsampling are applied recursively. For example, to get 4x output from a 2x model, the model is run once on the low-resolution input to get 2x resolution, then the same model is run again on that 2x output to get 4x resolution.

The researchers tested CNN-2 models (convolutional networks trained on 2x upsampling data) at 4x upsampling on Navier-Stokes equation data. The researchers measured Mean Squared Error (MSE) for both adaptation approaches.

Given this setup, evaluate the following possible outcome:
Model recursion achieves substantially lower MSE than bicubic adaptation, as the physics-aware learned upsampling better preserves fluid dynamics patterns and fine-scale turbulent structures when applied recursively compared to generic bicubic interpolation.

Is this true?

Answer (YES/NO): YES